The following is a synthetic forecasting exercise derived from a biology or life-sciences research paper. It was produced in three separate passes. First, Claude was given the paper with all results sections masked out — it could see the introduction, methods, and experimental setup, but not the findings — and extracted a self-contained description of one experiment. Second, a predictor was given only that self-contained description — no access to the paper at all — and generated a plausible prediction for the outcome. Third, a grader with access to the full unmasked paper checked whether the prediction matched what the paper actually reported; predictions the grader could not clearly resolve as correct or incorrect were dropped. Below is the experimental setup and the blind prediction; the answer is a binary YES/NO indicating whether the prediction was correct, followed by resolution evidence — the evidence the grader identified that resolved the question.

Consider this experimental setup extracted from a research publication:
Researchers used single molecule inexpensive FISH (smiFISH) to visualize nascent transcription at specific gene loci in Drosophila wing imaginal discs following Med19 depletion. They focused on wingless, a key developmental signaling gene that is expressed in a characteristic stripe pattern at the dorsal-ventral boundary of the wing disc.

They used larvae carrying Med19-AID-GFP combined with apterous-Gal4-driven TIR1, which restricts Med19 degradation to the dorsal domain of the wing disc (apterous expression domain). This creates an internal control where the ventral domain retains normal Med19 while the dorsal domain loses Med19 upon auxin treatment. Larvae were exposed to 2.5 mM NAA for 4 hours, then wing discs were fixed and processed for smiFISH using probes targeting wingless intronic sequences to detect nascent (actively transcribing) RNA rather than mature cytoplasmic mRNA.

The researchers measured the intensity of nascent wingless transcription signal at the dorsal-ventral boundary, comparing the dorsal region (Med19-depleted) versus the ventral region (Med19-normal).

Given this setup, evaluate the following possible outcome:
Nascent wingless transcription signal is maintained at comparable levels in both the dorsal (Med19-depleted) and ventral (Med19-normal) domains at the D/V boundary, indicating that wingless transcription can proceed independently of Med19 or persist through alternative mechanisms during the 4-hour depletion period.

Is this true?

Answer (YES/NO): NO